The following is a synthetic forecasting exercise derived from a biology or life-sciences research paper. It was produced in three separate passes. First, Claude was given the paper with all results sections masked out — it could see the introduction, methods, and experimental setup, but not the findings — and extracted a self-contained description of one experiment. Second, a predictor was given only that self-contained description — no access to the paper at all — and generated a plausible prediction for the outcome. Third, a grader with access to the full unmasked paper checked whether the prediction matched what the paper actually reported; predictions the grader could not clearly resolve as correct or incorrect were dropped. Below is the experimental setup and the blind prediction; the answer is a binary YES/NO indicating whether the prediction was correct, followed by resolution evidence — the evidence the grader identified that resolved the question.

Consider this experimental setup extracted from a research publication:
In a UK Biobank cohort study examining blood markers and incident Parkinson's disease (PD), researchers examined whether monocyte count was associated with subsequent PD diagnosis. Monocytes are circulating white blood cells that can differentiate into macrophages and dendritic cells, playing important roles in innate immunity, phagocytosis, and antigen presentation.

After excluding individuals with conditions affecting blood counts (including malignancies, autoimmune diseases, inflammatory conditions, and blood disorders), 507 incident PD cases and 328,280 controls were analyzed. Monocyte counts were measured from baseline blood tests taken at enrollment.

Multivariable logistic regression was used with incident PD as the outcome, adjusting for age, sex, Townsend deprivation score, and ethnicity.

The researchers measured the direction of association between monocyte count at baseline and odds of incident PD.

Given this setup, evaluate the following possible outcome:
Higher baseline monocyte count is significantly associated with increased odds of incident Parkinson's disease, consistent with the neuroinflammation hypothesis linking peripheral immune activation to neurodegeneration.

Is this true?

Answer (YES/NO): NO